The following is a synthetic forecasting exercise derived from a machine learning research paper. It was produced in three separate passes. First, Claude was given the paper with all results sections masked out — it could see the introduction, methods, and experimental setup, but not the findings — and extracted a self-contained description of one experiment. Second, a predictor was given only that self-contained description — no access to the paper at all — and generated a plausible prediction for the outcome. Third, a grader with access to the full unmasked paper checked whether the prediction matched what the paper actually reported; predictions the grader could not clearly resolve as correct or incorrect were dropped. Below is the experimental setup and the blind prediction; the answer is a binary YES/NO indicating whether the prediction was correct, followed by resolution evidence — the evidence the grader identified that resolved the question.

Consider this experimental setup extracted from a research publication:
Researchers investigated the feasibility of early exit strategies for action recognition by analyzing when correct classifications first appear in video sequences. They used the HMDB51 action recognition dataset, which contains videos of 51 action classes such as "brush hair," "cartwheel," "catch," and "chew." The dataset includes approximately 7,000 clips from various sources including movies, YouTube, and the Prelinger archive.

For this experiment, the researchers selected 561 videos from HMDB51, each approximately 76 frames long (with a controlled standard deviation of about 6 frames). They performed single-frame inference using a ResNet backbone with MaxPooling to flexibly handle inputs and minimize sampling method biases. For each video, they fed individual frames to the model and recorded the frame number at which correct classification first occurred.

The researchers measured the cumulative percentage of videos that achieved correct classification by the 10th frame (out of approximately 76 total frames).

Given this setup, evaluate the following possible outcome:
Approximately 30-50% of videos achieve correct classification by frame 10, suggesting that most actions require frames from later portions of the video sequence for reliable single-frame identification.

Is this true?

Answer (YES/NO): NO